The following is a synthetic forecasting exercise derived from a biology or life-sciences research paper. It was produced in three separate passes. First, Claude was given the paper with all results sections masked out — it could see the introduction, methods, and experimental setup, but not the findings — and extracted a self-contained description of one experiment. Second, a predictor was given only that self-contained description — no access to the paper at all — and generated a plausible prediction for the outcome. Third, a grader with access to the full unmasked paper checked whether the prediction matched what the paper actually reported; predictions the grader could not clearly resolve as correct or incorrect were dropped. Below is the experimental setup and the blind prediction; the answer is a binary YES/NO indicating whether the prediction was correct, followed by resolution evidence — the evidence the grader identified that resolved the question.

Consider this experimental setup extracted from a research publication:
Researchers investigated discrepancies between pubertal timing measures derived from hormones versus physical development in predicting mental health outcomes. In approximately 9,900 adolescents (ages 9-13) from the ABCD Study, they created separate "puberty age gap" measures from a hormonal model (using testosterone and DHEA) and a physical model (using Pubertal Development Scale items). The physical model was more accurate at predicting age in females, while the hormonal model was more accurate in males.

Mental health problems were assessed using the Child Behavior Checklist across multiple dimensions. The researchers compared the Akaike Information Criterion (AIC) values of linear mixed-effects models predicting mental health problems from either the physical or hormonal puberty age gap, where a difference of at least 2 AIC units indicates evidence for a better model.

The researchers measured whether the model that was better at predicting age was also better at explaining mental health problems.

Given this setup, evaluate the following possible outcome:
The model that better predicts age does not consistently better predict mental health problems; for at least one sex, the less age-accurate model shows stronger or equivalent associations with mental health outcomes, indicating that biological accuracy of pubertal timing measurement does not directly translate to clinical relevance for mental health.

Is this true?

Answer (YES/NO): YES